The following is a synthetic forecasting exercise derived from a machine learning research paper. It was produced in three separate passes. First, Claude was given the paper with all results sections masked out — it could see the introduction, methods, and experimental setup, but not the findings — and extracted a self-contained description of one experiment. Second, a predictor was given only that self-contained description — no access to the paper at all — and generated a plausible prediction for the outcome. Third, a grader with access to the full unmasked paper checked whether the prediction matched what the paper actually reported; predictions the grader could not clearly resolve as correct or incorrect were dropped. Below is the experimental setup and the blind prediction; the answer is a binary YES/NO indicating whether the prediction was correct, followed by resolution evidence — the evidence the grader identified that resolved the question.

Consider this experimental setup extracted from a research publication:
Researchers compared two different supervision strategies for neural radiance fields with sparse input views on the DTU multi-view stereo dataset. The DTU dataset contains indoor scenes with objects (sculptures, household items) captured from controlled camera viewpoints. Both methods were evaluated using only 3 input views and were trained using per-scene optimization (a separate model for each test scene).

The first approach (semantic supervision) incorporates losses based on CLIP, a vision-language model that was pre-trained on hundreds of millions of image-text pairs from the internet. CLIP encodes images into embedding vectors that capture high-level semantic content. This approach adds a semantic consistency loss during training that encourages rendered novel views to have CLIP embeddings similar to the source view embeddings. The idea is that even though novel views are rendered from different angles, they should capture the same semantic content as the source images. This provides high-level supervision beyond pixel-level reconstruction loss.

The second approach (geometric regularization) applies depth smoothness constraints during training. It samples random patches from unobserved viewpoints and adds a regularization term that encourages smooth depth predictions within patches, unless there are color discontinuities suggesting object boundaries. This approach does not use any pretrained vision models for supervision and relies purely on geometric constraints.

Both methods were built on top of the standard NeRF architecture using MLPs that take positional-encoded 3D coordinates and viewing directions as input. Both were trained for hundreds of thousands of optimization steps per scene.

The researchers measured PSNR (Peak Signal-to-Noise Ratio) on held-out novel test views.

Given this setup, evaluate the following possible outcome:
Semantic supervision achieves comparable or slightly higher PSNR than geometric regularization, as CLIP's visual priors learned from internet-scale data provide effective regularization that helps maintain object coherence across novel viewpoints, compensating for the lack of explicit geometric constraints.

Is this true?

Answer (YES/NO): NO